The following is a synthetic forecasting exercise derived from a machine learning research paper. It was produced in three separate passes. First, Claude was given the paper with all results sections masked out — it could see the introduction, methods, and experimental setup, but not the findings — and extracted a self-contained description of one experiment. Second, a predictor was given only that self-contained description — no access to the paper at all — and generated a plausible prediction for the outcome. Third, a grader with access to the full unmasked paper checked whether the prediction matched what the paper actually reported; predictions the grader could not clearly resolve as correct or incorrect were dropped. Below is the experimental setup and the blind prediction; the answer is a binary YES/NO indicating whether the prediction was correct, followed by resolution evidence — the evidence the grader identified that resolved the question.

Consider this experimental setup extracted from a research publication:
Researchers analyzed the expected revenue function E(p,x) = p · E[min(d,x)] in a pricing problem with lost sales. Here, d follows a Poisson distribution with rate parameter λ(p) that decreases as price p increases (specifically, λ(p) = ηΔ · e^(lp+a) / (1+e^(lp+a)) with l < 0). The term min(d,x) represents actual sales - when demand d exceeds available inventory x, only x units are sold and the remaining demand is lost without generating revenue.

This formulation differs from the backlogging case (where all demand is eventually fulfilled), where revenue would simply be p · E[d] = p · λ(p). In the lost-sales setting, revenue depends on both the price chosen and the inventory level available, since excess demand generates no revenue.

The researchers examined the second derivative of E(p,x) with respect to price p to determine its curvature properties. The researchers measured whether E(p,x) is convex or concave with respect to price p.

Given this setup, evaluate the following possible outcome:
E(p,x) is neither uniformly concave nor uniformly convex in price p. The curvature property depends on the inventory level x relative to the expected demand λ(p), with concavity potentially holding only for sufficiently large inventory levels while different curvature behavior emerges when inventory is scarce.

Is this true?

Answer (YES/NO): NO